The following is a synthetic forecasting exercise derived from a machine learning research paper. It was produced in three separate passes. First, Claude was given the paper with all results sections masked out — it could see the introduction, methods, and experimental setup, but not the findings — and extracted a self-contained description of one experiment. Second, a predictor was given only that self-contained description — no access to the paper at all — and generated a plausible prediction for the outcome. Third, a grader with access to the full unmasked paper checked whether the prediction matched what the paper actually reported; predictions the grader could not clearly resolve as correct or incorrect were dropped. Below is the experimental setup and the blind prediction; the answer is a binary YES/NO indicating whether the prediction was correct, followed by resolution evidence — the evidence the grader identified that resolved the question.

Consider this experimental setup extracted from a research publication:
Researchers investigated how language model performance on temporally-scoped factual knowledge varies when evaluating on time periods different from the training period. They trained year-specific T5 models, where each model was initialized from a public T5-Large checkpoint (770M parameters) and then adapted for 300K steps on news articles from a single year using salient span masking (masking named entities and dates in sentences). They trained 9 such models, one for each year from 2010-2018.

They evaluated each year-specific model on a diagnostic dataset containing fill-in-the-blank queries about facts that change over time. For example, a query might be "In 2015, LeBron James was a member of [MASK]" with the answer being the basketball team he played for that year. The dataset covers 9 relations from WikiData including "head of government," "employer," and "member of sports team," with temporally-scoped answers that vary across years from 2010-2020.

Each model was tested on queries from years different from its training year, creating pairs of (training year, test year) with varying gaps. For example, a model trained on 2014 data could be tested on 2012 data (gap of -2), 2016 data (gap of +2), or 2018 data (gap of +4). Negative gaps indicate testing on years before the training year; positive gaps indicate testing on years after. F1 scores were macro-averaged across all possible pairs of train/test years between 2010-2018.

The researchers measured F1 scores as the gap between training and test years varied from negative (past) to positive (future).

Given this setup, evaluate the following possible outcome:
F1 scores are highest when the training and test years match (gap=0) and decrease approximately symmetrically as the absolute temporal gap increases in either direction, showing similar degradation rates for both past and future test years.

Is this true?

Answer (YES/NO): NO